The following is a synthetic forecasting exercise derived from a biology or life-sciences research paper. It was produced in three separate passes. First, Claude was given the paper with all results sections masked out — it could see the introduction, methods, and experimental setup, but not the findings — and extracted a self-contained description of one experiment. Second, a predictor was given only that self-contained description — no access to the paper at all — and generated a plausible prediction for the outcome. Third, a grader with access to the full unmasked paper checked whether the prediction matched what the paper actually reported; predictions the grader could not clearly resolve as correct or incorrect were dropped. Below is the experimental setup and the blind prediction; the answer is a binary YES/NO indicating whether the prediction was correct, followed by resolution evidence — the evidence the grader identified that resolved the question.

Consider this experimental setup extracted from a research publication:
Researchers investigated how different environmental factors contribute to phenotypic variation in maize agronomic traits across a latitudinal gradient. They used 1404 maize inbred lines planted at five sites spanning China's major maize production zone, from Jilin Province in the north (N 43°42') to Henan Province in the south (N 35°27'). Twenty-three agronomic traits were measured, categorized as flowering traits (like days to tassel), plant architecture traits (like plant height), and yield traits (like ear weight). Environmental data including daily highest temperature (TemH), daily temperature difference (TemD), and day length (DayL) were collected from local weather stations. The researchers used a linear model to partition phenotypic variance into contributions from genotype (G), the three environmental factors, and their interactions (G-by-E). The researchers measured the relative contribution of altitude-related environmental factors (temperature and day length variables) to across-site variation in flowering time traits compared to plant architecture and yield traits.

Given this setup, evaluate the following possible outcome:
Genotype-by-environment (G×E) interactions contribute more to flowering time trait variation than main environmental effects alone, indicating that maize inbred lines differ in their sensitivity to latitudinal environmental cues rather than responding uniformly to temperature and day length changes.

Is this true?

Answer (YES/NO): NO